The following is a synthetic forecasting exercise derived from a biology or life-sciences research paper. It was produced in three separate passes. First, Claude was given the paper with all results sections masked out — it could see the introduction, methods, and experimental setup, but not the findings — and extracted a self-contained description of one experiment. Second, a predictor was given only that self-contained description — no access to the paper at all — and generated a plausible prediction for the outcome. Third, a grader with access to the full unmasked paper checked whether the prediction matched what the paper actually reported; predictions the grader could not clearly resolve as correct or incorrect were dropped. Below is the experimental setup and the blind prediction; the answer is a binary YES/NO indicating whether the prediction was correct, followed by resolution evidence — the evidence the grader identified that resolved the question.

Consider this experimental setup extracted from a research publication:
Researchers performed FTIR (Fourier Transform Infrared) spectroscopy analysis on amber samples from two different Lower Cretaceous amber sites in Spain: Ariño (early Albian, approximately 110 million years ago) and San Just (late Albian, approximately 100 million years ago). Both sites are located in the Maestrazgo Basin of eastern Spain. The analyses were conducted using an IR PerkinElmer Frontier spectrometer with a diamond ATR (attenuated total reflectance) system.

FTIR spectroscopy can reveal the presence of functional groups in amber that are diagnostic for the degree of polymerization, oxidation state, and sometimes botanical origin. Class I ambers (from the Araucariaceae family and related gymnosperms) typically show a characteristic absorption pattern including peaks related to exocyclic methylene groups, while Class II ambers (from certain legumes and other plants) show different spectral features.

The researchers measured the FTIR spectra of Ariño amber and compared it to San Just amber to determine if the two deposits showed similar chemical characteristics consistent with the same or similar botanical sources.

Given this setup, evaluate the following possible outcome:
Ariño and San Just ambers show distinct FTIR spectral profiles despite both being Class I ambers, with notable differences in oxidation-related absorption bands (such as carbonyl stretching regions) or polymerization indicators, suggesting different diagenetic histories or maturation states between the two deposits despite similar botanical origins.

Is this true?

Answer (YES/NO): NO